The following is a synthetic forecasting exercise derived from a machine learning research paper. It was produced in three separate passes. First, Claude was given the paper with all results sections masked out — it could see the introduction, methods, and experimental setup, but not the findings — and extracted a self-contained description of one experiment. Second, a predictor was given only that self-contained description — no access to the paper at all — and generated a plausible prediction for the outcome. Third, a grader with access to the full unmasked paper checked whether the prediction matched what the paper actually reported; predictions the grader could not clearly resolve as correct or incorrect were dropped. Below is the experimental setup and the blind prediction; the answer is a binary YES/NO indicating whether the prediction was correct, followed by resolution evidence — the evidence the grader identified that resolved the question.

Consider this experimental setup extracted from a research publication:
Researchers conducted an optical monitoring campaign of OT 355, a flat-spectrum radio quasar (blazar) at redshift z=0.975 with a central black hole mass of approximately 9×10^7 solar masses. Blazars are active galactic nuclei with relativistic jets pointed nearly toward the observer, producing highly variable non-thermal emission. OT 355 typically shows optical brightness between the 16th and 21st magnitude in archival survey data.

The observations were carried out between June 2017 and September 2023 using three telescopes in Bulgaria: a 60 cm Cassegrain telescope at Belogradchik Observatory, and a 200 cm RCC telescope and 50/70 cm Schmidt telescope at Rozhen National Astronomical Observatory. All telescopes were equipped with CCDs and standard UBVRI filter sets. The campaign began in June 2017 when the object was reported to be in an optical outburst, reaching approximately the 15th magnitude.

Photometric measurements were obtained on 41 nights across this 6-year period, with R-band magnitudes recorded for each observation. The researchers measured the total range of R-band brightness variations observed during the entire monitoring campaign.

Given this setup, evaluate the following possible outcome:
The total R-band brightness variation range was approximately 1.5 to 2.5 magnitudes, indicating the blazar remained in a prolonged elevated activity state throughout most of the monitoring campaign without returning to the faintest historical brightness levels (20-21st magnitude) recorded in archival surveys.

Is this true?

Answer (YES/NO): NO